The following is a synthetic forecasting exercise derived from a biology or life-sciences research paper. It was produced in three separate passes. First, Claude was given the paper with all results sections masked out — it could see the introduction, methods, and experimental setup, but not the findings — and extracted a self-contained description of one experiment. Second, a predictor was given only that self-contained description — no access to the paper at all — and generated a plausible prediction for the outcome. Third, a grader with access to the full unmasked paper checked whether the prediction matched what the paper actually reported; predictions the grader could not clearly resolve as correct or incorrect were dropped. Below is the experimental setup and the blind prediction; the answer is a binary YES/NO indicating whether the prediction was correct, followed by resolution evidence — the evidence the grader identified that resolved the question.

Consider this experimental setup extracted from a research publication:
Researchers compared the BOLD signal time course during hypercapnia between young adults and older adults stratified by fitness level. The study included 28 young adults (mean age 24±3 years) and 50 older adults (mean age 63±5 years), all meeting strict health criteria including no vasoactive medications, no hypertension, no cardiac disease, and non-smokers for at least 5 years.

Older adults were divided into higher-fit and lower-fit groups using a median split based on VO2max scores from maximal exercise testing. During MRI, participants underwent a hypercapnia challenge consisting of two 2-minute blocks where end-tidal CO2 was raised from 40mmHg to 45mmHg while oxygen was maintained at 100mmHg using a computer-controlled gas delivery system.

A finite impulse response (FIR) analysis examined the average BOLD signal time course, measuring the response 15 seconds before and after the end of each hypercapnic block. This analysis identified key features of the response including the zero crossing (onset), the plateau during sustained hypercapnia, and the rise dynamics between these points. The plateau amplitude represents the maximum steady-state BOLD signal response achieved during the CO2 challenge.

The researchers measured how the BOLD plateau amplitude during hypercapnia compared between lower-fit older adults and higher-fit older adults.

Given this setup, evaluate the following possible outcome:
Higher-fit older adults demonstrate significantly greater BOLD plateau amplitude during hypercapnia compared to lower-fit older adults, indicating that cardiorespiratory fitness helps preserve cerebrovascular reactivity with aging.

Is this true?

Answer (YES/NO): NO